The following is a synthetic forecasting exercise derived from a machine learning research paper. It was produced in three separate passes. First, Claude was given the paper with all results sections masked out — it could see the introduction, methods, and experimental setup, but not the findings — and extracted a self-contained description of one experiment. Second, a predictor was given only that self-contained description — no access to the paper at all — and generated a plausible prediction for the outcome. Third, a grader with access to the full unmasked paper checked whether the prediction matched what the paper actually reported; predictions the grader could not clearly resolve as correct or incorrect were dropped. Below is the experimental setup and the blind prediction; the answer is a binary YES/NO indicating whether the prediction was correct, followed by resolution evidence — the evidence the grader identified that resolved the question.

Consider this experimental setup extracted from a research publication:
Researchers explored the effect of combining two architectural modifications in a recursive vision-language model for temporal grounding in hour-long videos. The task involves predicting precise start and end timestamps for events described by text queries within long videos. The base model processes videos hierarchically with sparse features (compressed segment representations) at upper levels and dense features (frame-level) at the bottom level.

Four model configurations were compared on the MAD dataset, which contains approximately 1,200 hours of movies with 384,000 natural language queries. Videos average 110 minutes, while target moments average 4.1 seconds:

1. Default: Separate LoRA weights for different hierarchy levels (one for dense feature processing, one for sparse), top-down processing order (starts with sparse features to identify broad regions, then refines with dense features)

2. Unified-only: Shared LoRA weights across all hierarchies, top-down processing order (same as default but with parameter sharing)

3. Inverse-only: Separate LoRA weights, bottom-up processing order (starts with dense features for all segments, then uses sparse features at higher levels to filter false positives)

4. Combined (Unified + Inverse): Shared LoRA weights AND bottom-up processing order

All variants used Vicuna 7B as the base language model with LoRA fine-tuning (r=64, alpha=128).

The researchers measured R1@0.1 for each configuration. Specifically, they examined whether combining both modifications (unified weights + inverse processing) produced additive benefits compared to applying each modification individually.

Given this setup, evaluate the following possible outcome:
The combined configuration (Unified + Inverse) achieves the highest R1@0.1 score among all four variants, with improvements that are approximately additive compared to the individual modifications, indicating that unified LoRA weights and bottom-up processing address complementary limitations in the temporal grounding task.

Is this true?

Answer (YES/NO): NO